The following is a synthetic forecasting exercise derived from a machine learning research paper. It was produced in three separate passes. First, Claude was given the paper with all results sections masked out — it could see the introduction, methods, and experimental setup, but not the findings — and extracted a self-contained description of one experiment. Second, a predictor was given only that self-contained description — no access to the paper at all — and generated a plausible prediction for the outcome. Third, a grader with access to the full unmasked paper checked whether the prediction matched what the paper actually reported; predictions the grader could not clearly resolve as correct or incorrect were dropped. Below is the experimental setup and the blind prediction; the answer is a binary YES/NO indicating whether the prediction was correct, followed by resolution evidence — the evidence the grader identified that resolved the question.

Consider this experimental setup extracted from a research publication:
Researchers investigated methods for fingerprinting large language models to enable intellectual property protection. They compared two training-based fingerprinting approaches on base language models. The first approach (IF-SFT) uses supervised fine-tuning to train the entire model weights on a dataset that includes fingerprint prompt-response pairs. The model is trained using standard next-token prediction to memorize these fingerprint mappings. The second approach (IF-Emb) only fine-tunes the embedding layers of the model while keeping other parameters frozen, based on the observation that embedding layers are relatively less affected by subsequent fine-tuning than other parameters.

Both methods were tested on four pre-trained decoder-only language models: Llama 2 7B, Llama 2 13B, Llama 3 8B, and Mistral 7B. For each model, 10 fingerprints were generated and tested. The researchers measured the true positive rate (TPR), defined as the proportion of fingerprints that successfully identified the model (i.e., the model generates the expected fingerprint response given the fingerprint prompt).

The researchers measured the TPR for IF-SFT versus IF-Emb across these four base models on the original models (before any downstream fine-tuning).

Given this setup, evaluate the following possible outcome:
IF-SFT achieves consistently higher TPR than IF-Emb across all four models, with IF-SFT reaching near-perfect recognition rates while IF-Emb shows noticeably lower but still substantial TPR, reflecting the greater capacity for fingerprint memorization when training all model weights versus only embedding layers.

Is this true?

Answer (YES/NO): NO